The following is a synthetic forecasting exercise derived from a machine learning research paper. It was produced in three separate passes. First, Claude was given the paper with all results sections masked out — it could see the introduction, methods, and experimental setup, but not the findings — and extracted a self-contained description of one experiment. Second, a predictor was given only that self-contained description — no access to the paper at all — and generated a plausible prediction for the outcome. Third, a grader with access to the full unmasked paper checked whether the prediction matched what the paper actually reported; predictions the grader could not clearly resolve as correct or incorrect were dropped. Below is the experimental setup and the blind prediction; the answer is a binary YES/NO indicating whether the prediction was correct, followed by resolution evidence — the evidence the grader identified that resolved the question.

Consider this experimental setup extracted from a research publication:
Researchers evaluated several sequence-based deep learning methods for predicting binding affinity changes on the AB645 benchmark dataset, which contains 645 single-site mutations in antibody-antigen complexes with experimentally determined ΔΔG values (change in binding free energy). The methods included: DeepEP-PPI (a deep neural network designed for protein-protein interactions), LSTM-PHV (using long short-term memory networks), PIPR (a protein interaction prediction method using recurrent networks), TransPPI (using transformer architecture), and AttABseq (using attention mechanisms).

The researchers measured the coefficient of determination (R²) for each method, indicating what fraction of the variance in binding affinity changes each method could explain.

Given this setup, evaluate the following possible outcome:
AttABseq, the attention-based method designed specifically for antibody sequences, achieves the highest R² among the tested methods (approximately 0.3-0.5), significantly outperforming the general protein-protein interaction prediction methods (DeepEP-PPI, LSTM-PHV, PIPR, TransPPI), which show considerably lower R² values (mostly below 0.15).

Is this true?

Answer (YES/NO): NO